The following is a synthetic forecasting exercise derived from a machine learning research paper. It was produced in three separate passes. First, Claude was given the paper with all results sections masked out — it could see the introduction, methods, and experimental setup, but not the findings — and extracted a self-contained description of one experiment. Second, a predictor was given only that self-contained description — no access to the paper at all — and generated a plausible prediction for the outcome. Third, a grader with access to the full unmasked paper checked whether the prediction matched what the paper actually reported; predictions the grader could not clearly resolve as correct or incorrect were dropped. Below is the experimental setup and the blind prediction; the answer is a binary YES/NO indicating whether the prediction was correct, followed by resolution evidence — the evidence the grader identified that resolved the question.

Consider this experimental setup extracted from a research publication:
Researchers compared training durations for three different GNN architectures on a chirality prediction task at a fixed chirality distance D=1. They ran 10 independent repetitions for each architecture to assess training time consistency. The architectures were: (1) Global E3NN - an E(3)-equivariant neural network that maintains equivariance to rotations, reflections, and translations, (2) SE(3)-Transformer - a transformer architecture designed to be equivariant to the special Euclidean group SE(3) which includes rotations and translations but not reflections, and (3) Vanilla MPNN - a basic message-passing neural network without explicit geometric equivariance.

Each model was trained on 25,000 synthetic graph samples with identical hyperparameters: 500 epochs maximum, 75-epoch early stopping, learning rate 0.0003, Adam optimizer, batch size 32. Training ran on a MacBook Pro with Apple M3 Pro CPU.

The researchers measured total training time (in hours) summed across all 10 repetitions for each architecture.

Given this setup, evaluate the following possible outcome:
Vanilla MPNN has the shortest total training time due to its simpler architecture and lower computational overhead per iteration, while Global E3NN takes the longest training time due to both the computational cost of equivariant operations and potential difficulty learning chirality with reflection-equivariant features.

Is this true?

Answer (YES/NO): NO